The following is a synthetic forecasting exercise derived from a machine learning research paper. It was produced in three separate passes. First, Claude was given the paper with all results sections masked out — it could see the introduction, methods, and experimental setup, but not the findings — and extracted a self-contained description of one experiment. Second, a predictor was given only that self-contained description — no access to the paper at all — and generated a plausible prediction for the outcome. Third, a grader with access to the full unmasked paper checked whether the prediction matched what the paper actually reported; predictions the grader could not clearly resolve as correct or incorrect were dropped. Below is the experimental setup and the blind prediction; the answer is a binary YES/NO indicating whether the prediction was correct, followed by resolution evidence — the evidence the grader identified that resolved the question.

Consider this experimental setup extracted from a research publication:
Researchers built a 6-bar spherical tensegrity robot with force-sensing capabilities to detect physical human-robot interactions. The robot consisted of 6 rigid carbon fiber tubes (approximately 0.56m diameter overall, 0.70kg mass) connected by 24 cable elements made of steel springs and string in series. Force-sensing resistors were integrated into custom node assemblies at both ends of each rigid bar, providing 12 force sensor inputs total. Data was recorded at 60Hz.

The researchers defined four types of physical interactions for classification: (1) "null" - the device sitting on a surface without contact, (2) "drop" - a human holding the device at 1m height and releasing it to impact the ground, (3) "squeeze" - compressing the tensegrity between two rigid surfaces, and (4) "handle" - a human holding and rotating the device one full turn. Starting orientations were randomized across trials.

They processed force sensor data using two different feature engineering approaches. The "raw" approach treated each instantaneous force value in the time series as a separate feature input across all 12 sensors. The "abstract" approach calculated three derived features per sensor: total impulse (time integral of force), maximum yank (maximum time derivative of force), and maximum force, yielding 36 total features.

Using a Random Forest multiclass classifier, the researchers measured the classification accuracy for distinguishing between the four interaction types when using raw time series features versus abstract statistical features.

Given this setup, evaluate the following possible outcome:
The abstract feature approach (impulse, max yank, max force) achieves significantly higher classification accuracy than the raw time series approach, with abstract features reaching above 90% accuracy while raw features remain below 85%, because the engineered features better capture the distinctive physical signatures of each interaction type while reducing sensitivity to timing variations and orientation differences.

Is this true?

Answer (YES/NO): NO